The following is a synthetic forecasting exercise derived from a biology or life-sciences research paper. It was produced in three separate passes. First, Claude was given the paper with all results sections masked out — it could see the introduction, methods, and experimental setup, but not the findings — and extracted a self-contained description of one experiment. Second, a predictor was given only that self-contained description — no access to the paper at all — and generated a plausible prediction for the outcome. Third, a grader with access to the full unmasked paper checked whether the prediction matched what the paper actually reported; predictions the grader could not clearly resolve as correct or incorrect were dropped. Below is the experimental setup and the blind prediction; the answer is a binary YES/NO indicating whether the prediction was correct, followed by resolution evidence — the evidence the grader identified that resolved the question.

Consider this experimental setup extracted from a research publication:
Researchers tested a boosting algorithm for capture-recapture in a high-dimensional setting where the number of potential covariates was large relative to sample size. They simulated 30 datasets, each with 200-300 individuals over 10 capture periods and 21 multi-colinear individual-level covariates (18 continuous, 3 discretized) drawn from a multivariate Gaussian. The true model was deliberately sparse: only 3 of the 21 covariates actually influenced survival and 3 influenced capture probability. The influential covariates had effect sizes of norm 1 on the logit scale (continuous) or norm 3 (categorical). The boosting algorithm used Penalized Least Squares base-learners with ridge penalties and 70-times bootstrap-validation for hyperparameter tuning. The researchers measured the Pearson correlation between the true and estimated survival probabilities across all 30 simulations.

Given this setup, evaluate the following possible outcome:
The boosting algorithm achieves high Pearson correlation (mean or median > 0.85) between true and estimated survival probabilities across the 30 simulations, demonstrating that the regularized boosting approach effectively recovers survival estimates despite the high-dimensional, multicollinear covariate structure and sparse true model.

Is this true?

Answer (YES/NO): YES